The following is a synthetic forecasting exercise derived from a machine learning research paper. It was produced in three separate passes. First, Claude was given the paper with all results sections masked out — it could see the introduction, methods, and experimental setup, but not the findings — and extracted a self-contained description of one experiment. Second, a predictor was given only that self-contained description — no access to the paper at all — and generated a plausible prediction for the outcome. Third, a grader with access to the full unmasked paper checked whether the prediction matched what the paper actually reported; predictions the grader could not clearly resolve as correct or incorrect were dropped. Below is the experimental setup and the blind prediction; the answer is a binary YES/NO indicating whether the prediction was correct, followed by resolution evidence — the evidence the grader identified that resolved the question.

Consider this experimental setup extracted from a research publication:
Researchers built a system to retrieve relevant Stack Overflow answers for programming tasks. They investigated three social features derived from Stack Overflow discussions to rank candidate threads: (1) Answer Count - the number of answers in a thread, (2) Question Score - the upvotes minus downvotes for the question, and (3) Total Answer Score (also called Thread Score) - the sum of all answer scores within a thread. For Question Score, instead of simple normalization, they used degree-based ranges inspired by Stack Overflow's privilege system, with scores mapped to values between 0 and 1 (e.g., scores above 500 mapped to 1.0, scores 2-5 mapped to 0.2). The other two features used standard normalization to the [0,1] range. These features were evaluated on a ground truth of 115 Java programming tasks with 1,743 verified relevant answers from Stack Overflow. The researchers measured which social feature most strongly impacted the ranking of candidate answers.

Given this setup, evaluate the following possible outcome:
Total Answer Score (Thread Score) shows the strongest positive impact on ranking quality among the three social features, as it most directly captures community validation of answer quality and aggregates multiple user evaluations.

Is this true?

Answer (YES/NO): NO